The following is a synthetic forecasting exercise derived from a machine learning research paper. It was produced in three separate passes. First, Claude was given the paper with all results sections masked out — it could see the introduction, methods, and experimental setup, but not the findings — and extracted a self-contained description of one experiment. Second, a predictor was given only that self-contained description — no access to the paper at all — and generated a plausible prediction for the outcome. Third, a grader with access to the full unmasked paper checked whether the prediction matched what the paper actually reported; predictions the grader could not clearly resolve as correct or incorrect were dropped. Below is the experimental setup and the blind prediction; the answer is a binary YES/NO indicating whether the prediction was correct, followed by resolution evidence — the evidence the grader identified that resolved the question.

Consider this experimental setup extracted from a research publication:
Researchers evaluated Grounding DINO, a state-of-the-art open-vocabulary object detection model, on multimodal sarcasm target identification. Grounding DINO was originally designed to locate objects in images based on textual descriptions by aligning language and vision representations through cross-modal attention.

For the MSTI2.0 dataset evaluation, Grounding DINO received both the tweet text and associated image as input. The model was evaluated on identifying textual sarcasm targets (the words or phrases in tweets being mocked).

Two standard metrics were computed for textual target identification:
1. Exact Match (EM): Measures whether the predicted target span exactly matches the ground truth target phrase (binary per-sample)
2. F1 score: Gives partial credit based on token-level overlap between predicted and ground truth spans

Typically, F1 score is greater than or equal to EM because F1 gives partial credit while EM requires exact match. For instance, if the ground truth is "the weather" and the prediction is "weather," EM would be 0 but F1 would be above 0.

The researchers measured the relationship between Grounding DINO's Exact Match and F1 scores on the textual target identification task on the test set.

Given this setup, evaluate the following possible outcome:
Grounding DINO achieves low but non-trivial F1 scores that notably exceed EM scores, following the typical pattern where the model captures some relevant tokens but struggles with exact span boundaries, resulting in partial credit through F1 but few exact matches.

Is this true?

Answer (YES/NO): NO